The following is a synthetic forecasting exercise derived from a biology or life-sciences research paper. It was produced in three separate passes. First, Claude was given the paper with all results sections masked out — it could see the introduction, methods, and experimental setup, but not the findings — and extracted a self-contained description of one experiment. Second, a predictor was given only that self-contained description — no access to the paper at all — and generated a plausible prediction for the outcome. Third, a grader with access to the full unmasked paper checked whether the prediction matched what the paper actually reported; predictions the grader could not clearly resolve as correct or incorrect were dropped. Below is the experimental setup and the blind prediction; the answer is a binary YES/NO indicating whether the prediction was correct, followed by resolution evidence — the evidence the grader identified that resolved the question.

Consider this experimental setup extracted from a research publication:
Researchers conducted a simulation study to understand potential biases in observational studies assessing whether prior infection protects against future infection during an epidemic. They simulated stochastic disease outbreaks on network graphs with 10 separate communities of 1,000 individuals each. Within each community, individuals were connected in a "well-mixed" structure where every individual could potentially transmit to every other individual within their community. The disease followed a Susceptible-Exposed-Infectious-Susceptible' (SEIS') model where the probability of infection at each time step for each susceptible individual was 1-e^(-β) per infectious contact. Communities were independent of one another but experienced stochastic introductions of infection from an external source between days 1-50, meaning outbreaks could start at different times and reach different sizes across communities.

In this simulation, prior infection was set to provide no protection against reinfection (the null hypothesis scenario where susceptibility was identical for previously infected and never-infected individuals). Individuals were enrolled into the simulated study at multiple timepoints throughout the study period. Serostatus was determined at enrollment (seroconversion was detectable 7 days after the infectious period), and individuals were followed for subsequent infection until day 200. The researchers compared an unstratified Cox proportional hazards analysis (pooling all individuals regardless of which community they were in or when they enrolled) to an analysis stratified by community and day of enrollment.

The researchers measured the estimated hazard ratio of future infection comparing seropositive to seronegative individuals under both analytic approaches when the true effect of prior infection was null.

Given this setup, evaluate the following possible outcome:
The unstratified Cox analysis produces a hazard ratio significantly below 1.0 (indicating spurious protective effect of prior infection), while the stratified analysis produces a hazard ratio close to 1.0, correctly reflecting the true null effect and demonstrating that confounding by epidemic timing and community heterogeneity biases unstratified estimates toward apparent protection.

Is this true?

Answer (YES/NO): NO